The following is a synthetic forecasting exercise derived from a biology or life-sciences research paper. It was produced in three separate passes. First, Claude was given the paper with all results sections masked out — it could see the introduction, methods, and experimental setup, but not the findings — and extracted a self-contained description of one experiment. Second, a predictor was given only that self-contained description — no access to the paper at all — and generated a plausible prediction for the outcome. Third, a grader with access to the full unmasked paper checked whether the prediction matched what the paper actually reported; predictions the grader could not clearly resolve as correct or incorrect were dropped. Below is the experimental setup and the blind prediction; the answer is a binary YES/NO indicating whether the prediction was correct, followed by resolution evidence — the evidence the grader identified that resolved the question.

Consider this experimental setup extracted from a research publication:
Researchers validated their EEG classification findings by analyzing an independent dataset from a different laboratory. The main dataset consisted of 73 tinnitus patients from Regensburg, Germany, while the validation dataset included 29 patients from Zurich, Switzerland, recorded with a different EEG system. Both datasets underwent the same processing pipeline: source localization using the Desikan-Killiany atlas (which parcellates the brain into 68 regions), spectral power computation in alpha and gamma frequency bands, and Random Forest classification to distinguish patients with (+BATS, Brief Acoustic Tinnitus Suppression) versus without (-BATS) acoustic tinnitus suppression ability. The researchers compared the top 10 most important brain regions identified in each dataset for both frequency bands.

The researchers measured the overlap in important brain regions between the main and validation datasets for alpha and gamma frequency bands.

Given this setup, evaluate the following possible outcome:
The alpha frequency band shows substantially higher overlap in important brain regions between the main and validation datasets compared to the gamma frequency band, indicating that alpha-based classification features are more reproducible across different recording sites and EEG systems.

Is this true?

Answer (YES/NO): NO